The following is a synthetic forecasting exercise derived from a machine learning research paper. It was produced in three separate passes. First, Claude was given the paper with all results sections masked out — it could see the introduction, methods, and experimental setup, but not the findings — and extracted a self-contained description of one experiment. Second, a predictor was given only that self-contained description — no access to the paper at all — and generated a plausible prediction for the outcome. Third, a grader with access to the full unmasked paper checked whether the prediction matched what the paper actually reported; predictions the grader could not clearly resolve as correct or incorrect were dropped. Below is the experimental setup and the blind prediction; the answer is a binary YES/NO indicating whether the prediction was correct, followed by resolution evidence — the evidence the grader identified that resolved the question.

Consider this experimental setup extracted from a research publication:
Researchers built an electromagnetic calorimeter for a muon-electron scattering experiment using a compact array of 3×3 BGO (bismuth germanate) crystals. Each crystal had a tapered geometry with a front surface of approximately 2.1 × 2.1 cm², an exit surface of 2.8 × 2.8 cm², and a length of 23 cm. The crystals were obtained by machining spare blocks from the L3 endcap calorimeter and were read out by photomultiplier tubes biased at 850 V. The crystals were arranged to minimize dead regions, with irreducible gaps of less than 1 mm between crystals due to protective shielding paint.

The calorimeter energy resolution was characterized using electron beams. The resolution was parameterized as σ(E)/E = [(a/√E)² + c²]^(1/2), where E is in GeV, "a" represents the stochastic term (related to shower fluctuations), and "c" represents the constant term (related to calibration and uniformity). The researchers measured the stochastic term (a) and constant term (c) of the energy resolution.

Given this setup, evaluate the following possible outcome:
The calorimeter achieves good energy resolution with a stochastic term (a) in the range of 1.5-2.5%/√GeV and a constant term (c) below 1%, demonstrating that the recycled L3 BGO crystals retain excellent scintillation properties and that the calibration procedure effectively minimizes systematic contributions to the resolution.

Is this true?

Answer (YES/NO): NO